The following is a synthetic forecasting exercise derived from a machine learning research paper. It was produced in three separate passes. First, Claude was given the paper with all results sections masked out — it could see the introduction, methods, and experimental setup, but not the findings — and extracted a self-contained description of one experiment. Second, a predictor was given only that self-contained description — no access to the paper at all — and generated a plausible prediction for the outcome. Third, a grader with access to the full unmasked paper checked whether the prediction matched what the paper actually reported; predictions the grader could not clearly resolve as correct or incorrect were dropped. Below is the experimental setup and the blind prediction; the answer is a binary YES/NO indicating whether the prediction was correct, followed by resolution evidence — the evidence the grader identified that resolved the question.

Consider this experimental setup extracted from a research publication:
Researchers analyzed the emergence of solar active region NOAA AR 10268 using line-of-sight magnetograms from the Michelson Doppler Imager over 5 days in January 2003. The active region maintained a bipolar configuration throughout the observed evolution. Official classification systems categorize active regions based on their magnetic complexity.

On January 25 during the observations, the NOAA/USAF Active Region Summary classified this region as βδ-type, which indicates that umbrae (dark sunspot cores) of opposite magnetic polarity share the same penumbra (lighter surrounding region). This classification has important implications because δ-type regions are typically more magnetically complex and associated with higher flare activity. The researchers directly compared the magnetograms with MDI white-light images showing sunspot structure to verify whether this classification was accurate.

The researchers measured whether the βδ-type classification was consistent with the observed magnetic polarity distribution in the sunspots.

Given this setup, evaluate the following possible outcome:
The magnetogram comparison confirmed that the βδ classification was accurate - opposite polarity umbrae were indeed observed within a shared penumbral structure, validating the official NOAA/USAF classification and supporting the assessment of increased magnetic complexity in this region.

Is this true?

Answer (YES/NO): NO